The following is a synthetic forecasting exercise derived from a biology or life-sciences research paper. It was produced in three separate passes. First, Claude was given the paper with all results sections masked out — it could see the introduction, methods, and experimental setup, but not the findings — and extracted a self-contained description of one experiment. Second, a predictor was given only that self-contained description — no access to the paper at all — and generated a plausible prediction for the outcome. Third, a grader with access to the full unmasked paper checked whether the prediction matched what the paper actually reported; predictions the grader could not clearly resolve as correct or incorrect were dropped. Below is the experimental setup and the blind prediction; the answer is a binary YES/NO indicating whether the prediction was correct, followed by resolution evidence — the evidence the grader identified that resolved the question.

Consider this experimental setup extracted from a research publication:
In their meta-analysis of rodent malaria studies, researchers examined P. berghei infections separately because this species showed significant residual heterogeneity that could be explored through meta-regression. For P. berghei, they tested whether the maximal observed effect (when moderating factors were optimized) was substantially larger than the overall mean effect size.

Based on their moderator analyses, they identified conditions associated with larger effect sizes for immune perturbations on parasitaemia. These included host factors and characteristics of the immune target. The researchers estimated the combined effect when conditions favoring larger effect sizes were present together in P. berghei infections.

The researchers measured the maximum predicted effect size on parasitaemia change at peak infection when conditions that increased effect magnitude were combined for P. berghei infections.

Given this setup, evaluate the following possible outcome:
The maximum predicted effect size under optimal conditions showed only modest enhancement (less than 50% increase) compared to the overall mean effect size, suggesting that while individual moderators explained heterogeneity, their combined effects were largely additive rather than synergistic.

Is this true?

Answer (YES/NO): NO